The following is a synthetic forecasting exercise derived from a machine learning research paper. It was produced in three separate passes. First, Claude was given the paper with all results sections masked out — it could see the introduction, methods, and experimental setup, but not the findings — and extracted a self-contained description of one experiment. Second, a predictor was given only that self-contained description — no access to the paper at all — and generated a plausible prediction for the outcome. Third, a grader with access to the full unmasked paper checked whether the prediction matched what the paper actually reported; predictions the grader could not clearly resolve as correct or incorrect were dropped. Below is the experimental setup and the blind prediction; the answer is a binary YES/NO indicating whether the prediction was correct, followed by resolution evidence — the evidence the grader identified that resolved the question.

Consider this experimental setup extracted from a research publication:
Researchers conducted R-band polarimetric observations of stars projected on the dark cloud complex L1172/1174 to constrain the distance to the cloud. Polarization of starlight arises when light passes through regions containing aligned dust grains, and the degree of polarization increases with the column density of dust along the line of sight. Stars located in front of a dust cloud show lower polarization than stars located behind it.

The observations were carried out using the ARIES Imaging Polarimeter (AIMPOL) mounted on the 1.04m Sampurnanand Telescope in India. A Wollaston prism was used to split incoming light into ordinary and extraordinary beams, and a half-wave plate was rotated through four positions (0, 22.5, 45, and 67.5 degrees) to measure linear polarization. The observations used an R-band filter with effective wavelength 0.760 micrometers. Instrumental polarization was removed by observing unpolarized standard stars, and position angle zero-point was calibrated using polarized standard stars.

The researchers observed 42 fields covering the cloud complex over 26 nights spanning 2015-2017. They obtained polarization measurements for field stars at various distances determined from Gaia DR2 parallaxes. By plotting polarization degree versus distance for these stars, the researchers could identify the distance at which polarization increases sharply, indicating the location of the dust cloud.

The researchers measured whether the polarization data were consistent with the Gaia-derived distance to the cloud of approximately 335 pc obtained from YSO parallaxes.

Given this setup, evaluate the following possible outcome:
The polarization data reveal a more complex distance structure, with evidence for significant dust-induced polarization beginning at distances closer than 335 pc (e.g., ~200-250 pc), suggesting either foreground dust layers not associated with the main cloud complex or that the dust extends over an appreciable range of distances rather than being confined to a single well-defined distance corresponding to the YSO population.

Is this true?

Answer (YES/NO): NO